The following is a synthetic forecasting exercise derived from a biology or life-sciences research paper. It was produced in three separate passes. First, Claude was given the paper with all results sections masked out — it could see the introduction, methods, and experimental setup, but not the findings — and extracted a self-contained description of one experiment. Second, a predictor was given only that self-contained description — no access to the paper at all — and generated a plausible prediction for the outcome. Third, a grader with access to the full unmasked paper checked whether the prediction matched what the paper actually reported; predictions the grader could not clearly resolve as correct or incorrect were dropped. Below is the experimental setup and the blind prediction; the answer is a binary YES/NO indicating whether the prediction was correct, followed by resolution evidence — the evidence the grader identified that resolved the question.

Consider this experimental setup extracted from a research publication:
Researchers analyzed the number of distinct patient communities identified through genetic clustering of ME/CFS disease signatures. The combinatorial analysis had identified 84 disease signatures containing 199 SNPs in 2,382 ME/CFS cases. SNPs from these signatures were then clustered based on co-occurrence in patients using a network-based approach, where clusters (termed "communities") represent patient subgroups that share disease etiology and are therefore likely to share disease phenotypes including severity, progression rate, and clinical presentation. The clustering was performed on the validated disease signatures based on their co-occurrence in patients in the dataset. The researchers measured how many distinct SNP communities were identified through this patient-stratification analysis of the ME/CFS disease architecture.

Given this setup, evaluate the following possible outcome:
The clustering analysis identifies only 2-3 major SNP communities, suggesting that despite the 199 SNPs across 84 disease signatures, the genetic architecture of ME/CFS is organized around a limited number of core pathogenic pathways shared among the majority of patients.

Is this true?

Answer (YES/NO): NO